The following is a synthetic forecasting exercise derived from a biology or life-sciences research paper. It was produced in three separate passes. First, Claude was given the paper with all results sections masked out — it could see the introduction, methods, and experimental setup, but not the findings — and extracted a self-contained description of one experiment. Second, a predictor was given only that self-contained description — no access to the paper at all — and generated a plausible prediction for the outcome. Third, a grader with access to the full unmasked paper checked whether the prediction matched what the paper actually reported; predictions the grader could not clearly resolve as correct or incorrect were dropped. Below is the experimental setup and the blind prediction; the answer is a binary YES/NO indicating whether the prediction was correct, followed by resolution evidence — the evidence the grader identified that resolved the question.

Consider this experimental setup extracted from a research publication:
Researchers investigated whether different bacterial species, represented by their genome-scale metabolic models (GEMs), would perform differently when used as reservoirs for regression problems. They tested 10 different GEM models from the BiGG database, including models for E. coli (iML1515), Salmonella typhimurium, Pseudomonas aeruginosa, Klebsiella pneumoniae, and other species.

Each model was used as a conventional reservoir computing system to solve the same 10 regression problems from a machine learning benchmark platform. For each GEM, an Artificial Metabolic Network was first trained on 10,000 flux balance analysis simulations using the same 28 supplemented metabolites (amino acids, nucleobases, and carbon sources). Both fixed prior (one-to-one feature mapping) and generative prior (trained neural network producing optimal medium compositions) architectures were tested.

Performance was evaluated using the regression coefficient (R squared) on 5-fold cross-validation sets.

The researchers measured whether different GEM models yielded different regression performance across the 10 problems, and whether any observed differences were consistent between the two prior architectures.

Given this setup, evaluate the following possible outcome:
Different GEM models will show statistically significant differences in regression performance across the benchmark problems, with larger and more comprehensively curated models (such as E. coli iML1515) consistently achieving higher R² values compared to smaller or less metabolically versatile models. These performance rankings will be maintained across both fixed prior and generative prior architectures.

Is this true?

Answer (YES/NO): NO